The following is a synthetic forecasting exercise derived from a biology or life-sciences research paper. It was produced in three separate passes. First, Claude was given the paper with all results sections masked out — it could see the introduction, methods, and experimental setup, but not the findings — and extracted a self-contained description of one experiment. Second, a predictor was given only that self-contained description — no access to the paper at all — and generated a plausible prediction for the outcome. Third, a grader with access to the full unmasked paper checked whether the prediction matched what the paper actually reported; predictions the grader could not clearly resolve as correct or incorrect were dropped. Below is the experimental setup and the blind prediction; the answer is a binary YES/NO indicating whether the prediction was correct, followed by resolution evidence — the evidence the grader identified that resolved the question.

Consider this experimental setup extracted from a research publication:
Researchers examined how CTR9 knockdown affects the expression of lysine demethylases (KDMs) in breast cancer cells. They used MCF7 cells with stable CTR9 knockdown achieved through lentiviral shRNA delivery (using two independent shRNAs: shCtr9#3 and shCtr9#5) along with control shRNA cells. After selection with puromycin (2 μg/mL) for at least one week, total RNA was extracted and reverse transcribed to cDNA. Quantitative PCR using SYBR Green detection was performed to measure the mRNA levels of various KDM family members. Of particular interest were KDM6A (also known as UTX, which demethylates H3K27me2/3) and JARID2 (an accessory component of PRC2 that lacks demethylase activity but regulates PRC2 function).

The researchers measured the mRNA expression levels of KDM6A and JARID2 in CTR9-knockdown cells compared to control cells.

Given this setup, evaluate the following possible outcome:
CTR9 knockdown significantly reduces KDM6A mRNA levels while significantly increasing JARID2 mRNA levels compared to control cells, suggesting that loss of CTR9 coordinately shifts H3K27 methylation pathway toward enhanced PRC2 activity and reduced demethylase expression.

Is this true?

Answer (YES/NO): NO